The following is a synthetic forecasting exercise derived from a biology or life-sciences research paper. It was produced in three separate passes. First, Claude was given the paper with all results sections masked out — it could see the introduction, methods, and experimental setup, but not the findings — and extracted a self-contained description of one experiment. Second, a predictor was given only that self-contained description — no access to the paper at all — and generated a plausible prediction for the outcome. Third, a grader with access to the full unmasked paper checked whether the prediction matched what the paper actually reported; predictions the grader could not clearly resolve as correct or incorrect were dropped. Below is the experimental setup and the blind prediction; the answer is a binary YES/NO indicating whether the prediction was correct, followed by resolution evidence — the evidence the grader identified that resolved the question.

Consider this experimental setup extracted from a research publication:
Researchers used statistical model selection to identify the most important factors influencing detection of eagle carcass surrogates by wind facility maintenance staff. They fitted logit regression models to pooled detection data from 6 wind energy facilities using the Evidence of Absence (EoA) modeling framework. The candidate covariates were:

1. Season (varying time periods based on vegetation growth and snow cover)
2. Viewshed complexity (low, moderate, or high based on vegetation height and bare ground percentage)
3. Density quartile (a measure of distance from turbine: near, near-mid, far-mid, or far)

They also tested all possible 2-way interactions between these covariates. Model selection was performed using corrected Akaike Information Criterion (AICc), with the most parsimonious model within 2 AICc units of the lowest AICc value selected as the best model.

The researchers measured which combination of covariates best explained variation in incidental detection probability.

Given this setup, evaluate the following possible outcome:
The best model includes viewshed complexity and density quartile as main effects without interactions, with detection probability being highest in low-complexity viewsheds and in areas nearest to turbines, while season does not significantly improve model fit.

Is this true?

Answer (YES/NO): YES